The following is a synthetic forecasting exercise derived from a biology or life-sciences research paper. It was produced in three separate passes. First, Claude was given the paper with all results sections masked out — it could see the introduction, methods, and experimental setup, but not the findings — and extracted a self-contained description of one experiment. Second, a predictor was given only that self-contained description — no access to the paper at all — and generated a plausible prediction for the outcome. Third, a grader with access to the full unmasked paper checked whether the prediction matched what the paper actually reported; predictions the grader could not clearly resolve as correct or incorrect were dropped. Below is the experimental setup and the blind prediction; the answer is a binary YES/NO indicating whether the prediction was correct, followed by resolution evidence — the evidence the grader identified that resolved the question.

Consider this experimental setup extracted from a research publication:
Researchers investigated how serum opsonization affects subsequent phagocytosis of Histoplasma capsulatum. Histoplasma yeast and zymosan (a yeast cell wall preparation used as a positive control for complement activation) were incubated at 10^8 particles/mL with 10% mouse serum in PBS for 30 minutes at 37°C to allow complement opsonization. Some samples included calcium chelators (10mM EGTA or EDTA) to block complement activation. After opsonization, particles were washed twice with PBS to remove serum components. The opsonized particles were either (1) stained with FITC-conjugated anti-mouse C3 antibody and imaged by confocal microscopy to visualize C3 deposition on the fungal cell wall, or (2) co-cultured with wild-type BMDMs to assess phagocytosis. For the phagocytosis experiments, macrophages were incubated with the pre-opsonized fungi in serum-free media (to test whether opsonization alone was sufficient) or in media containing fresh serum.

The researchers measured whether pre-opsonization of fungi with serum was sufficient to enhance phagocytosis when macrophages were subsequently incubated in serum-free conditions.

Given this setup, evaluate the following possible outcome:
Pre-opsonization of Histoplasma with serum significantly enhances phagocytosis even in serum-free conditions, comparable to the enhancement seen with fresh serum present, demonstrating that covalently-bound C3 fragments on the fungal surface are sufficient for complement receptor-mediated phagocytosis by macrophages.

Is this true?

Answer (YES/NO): NO